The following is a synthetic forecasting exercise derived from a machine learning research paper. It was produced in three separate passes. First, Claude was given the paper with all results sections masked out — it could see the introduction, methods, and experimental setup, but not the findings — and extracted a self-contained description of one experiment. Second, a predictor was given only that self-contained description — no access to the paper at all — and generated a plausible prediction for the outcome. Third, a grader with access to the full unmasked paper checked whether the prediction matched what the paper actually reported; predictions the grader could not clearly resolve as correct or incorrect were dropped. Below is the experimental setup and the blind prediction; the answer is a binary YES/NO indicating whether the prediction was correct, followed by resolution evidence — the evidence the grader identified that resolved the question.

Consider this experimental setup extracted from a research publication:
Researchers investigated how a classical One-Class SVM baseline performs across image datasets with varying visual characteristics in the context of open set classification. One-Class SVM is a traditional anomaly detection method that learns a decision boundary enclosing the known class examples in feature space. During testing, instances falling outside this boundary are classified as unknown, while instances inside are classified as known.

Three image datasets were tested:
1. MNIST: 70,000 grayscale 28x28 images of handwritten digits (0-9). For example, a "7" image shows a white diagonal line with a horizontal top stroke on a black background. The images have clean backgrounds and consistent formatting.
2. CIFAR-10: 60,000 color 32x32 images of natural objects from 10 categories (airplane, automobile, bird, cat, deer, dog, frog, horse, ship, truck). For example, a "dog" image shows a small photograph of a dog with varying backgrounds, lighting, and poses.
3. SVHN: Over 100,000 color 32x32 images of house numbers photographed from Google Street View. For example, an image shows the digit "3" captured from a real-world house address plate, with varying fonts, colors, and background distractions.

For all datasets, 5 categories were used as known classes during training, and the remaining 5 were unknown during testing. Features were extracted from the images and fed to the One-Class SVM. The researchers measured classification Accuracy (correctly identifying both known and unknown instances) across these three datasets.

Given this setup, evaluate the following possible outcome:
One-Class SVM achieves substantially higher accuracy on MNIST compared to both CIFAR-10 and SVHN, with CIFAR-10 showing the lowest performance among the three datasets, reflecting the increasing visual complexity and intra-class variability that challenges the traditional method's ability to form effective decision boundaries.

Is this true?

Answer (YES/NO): NO